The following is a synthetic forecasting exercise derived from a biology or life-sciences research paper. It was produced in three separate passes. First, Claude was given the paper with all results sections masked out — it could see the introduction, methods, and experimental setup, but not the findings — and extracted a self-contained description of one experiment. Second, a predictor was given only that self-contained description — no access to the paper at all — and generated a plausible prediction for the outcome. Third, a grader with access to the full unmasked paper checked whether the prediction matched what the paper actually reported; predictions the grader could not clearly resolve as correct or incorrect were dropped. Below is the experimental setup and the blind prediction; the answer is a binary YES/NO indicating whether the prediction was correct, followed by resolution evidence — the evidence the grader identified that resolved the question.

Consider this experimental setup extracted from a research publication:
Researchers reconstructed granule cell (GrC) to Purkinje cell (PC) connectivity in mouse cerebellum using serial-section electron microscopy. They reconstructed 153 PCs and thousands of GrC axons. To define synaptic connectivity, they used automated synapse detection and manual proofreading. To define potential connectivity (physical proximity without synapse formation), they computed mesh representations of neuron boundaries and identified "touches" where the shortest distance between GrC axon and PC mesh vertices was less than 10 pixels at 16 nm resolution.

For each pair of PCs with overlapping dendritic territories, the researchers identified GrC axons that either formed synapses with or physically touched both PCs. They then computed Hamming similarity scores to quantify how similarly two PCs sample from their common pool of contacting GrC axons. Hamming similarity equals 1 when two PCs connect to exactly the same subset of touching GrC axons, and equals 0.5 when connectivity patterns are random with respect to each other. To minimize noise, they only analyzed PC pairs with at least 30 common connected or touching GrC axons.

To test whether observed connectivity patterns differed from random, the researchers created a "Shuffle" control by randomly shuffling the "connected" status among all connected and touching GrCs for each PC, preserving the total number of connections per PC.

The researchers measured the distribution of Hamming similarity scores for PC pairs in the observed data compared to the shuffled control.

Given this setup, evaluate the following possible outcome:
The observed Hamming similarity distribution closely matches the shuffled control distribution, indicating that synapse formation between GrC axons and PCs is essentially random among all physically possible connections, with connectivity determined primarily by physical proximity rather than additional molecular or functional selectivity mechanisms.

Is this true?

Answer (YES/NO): NO